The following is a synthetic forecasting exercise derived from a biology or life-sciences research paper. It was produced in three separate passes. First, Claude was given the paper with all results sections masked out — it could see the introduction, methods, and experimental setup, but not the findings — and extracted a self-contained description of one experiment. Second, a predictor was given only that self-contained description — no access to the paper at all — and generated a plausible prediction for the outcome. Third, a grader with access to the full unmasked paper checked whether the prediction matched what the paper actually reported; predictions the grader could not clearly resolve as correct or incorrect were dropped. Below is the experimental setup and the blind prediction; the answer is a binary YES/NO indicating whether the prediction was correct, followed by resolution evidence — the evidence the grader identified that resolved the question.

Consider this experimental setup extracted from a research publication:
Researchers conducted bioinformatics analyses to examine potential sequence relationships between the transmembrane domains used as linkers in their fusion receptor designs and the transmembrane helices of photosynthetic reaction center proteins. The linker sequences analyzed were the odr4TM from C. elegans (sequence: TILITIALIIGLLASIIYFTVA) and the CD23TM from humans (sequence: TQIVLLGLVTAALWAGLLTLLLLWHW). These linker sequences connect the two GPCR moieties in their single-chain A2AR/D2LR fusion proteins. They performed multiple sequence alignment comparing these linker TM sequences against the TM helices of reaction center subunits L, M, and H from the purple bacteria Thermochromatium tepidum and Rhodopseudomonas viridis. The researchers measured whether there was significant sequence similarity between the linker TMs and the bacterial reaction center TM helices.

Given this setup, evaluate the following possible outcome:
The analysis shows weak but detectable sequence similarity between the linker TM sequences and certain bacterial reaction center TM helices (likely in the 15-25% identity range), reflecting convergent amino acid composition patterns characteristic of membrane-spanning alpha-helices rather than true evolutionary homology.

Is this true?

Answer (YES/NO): NO